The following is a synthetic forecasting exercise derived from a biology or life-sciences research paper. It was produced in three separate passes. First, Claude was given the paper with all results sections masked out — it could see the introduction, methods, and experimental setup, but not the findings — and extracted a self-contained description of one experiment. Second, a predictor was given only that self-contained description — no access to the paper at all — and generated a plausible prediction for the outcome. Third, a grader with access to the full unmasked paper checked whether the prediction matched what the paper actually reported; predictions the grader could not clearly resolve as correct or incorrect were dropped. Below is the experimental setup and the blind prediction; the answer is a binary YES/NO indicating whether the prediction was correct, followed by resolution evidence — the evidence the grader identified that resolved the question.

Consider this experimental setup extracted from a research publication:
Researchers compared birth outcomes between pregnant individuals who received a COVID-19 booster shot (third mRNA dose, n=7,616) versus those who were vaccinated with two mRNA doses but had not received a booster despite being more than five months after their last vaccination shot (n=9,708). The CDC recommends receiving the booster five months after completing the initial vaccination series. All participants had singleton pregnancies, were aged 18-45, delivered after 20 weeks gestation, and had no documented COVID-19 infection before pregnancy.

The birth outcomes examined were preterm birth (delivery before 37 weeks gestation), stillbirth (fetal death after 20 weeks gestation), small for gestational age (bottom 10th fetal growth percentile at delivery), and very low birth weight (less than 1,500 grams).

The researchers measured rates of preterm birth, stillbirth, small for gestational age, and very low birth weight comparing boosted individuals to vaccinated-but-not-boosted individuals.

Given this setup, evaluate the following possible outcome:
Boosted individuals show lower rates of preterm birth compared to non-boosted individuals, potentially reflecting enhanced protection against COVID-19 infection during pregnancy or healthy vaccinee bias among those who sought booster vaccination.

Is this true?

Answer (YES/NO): YES